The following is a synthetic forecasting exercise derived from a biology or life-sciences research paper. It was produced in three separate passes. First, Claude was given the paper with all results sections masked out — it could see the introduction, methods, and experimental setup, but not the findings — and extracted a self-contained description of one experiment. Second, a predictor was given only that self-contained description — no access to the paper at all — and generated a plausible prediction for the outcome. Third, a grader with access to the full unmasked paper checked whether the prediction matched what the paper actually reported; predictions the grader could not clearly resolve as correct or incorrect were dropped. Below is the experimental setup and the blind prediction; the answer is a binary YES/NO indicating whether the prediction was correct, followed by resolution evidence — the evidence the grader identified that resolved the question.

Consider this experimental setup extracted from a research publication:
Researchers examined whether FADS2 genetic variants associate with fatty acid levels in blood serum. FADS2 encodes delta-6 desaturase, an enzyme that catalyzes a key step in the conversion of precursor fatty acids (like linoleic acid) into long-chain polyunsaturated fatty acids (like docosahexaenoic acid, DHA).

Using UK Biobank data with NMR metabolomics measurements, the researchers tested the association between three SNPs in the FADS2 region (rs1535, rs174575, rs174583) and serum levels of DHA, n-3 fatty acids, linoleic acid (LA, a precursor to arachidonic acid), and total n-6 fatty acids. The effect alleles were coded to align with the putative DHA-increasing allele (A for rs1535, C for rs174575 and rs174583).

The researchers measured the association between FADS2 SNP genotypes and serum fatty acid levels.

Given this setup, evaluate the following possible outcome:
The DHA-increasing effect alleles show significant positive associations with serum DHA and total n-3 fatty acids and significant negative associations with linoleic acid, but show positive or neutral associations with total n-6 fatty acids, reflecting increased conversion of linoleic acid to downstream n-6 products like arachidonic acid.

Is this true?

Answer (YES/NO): YES